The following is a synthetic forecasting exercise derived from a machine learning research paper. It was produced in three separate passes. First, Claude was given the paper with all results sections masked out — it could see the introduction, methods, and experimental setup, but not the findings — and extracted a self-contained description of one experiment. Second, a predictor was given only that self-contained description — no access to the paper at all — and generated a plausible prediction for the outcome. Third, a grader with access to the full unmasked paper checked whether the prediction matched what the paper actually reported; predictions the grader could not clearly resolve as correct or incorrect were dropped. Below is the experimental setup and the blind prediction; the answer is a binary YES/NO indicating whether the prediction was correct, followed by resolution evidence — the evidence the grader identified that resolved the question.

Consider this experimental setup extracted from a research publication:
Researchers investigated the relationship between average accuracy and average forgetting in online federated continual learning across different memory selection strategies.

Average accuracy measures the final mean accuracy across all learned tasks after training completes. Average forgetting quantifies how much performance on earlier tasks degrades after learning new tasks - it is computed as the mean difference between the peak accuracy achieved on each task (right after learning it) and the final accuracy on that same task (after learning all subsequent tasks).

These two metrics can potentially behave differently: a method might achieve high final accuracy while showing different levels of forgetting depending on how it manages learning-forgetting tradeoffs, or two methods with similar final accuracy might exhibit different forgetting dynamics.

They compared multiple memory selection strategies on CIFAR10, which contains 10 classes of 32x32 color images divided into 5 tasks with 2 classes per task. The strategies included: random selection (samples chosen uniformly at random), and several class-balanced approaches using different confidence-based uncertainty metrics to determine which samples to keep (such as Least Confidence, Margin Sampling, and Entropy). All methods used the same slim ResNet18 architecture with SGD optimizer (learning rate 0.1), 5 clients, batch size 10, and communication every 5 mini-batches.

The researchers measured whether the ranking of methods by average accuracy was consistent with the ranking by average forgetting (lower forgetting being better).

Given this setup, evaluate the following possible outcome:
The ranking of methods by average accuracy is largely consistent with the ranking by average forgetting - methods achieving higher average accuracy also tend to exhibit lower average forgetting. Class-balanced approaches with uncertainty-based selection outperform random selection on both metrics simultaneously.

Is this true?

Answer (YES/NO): NO